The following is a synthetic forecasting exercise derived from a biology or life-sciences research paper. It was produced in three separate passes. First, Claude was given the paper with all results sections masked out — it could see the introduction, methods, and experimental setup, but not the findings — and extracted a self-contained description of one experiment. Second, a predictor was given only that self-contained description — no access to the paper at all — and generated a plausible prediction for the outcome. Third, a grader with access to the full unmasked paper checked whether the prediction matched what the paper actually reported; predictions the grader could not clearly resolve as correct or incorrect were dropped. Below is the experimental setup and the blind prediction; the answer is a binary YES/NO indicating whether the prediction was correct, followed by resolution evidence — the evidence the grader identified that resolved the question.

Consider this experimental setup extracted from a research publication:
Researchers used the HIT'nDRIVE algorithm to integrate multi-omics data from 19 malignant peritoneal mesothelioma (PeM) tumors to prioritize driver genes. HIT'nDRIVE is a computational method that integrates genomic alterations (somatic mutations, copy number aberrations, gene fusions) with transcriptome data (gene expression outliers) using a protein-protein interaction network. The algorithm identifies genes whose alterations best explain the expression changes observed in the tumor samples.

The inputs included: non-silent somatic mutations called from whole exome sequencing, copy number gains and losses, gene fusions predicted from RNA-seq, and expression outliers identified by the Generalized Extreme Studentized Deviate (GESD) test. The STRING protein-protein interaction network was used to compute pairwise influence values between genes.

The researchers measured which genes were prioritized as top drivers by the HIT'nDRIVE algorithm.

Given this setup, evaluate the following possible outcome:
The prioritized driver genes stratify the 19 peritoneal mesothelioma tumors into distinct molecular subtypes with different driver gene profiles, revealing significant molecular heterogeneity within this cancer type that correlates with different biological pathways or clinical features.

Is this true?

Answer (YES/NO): YES